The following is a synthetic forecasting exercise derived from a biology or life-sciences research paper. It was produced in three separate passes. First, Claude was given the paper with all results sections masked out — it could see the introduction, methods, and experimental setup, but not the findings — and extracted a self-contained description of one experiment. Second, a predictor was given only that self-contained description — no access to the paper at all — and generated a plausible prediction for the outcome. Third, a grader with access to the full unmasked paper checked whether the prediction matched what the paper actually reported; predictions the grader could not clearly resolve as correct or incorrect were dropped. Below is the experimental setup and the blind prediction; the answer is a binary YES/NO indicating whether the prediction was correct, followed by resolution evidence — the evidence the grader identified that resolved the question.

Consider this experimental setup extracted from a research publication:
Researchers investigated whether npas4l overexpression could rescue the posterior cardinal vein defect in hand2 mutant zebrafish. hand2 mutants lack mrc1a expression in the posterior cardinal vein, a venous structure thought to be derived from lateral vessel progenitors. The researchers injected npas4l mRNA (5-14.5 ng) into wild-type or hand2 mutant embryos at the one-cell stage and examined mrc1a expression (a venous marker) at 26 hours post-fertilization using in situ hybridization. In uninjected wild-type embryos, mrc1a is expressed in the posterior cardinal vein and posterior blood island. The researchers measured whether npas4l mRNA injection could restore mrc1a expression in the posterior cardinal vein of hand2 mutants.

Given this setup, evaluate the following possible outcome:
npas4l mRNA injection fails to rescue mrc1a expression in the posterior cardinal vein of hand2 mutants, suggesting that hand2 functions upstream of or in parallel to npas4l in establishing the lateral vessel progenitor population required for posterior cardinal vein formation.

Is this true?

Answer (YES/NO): YES